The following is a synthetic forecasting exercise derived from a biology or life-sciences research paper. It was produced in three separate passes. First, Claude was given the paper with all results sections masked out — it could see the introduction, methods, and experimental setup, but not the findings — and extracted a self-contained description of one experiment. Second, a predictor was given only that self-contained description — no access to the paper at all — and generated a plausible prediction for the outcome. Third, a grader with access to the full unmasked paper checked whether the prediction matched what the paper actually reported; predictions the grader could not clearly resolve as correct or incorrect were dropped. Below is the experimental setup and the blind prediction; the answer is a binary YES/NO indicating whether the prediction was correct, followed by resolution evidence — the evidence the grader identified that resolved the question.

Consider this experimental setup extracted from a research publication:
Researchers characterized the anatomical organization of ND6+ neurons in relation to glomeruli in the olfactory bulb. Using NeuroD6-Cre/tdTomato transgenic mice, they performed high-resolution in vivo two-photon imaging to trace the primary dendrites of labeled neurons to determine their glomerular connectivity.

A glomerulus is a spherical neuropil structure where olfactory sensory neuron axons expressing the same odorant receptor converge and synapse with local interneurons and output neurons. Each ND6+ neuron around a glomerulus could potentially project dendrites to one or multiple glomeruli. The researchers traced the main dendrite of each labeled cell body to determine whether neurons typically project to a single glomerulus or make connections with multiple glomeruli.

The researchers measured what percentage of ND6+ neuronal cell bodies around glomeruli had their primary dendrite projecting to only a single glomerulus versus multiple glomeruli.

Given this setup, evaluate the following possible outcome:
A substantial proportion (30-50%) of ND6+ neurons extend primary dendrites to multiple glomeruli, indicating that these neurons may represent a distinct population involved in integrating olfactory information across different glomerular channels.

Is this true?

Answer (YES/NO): NO